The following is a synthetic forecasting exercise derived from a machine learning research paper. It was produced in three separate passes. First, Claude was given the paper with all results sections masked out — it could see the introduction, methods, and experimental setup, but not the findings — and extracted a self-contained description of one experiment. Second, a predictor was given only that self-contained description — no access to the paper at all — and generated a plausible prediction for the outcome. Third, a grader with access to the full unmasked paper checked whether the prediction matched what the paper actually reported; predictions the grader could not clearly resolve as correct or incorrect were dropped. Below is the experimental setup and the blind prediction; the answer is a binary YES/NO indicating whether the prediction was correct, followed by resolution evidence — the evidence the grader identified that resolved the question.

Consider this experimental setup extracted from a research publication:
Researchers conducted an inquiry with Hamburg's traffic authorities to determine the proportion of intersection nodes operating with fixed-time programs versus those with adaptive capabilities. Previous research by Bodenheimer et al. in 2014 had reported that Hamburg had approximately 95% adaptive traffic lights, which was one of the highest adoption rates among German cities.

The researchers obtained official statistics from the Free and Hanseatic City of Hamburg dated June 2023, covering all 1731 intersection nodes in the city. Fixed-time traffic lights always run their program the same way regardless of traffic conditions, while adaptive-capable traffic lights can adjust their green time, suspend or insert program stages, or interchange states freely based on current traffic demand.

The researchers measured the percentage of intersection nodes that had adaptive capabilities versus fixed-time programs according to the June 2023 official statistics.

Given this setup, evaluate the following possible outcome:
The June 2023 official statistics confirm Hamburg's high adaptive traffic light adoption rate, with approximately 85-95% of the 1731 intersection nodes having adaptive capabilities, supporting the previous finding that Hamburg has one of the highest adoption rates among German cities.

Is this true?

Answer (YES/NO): YES